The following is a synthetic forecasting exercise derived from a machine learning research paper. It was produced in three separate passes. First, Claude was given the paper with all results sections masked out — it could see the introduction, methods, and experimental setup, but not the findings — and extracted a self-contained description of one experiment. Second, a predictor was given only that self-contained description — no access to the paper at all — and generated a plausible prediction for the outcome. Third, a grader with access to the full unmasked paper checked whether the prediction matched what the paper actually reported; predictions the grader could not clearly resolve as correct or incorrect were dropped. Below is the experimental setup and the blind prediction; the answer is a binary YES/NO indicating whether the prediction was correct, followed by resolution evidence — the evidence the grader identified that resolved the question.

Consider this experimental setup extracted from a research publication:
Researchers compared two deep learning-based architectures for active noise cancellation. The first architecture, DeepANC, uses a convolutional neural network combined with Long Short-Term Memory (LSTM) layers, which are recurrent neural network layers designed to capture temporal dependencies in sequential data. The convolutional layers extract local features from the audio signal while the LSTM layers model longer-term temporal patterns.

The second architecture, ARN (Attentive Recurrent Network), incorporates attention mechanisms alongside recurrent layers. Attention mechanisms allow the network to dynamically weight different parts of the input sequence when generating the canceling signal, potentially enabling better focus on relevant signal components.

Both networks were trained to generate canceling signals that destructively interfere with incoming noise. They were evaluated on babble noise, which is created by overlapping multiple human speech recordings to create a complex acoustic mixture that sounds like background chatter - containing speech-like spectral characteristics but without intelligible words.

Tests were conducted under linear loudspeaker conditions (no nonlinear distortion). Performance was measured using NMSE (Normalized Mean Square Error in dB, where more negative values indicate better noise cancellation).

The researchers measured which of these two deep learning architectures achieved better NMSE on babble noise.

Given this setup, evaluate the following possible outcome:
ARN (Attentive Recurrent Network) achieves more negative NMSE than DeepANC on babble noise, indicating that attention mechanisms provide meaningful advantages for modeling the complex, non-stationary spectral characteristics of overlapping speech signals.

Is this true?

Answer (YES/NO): YES